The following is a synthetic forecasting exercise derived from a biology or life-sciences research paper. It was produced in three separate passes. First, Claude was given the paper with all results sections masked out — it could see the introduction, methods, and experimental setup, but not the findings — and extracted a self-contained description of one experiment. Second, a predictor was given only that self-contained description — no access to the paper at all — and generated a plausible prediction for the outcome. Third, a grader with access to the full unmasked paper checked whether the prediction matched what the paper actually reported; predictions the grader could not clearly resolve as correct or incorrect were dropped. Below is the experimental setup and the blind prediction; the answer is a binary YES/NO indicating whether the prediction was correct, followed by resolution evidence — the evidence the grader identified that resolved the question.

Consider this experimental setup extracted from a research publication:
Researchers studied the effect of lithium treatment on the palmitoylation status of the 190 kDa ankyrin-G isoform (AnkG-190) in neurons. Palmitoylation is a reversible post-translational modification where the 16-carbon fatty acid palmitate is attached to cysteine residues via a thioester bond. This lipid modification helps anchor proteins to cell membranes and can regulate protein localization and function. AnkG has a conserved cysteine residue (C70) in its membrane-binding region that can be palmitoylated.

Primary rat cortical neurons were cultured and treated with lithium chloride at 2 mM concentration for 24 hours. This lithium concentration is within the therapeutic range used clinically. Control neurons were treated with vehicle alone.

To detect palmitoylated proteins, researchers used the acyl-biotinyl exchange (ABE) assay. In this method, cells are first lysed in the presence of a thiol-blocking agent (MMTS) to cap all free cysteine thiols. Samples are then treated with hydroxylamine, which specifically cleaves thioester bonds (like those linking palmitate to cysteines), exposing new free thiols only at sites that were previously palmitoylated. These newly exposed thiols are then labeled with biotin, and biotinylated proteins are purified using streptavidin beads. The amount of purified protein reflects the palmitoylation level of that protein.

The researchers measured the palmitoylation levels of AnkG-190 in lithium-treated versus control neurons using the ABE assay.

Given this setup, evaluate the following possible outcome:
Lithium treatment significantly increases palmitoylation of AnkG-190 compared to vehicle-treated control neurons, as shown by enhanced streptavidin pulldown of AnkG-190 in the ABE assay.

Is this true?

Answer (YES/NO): NO